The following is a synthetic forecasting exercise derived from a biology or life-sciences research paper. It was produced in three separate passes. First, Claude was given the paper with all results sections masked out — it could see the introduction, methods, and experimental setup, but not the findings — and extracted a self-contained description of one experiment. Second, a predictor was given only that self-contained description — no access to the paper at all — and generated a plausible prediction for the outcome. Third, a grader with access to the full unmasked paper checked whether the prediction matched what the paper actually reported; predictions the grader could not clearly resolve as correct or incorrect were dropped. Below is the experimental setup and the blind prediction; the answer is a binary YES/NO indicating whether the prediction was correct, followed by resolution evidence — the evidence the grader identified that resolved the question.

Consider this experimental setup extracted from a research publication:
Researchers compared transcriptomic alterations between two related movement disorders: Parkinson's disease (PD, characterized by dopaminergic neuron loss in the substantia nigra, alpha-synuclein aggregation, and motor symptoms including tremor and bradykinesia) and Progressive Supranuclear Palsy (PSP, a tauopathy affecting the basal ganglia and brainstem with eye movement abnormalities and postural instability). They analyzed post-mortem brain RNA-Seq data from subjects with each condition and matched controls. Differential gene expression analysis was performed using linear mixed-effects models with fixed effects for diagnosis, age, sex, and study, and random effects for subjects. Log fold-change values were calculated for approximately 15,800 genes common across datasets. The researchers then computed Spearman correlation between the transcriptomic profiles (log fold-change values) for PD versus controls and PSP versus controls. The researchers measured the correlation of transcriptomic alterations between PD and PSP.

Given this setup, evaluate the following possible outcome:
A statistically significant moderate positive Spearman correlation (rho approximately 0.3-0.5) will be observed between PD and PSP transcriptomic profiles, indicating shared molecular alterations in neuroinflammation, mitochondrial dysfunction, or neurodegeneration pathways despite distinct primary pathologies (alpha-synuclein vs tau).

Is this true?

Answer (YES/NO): NO